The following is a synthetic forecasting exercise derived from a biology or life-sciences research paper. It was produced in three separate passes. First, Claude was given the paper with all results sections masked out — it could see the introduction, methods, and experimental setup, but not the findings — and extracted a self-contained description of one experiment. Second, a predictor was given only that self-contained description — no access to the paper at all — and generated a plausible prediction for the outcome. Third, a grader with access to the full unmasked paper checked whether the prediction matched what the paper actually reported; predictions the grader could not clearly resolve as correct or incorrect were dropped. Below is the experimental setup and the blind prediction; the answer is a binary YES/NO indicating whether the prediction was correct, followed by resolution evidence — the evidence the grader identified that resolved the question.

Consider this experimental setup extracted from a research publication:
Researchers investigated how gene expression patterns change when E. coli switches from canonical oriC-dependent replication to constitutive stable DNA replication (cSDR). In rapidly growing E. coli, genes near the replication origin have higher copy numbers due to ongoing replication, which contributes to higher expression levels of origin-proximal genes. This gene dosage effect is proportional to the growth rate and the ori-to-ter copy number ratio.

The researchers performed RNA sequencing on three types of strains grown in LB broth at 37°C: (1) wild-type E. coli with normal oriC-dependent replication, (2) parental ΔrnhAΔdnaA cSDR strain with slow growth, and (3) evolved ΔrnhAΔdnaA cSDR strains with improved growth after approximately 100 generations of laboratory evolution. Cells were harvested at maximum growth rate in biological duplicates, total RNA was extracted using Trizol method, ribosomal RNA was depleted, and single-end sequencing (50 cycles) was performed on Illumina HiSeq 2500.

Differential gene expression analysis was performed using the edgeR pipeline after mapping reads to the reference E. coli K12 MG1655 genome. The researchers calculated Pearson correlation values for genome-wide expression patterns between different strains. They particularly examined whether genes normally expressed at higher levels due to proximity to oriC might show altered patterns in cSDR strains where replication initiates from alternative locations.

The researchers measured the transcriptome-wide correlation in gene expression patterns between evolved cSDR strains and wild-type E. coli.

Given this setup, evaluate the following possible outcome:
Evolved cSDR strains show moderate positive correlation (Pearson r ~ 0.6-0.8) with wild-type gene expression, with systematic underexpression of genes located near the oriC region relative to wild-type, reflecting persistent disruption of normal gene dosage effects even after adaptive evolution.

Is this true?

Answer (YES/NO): NO